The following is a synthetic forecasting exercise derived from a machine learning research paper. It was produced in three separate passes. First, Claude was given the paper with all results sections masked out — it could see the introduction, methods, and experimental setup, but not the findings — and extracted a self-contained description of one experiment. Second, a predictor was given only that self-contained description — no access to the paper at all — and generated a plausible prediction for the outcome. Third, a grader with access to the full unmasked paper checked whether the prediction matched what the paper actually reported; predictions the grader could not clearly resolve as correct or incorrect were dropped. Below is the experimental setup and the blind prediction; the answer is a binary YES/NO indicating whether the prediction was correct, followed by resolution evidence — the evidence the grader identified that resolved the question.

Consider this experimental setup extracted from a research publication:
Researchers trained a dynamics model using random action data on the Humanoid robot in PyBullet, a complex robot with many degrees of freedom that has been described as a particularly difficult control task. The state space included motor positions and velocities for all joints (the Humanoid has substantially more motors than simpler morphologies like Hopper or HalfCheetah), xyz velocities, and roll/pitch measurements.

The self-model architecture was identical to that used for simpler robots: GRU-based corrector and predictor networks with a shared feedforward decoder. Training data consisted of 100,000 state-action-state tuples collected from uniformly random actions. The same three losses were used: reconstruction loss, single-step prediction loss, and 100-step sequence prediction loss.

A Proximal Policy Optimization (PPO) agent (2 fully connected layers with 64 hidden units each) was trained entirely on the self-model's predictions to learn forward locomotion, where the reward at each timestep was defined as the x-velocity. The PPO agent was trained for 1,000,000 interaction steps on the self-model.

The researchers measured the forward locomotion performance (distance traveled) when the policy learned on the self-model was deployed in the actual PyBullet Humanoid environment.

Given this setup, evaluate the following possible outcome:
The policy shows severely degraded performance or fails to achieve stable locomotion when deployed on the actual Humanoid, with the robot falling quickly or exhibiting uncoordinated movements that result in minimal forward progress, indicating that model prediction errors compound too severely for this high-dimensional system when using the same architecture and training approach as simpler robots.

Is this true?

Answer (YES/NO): NO